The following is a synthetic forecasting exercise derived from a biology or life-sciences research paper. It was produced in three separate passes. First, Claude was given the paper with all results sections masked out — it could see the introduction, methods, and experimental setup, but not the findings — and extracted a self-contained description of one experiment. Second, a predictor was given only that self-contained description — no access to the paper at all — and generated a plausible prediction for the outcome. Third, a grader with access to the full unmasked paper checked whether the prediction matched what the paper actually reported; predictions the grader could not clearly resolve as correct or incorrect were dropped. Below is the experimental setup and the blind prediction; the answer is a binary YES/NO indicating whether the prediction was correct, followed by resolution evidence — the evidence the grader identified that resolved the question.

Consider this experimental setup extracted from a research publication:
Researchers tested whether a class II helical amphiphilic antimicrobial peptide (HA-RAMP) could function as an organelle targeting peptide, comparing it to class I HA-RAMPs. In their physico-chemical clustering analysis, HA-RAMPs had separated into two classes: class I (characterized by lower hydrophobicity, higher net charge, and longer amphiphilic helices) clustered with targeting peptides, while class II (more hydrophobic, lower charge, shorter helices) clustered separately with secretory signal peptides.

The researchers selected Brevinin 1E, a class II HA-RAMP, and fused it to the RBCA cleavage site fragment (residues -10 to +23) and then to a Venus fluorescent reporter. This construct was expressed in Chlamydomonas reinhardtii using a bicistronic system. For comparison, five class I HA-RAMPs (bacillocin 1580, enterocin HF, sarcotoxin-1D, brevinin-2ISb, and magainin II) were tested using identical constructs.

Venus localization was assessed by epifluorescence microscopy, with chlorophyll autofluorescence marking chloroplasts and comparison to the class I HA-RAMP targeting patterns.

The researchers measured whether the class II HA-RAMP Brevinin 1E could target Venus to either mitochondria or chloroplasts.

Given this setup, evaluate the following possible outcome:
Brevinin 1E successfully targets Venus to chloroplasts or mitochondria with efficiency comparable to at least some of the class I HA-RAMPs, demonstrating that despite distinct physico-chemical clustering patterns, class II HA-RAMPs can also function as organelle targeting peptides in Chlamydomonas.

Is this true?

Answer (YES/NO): NO